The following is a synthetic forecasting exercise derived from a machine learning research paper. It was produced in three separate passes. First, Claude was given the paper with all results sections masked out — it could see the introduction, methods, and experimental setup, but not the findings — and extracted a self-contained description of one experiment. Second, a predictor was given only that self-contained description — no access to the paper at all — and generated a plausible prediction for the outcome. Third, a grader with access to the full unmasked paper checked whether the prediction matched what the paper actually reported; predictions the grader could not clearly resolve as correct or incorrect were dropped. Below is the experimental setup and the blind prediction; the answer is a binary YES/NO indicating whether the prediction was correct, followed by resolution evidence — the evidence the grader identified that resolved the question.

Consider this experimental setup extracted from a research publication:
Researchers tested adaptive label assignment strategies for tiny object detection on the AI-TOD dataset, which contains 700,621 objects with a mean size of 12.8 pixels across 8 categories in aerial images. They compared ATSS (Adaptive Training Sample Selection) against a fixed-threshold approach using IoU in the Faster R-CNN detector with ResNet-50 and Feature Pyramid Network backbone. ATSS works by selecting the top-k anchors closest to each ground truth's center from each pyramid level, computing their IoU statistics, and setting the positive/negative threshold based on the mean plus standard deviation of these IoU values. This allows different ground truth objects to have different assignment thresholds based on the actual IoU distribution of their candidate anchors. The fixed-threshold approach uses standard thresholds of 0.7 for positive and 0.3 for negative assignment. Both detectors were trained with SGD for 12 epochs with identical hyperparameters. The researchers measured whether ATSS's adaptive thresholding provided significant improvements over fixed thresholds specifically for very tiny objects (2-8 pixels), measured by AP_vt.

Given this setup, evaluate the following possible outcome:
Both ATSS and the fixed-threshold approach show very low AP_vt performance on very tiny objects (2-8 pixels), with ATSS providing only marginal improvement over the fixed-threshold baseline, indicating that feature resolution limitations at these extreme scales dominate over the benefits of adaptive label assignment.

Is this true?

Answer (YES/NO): YES